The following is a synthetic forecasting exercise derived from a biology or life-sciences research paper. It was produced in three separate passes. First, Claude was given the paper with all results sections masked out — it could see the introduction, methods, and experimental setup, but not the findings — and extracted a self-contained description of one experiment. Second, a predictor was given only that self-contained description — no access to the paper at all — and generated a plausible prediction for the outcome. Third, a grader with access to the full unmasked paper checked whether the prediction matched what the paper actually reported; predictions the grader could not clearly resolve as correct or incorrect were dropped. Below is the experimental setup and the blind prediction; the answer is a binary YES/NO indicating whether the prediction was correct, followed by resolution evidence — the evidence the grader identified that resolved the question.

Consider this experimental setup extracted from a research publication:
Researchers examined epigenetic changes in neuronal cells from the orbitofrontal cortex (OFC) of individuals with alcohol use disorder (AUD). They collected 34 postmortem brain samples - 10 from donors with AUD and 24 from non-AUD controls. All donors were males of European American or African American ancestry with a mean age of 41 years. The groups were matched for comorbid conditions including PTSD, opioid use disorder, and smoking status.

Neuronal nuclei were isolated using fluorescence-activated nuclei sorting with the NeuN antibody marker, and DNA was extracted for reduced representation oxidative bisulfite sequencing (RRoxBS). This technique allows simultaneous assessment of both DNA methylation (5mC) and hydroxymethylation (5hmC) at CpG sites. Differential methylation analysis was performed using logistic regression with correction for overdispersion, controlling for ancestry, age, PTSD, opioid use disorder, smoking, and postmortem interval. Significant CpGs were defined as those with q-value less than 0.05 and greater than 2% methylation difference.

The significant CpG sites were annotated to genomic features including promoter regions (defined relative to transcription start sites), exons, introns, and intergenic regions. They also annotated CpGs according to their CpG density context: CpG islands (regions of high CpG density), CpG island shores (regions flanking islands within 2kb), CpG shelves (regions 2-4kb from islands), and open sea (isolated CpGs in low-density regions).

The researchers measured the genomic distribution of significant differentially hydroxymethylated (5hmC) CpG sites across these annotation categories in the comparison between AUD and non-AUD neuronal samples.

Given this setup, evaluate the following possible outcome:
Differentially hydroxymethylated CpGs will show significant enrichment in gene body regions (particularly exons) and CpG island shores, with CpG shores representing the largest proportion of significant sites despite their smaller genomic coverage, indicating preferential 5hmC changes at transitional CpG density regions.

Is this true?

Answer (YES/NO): NO